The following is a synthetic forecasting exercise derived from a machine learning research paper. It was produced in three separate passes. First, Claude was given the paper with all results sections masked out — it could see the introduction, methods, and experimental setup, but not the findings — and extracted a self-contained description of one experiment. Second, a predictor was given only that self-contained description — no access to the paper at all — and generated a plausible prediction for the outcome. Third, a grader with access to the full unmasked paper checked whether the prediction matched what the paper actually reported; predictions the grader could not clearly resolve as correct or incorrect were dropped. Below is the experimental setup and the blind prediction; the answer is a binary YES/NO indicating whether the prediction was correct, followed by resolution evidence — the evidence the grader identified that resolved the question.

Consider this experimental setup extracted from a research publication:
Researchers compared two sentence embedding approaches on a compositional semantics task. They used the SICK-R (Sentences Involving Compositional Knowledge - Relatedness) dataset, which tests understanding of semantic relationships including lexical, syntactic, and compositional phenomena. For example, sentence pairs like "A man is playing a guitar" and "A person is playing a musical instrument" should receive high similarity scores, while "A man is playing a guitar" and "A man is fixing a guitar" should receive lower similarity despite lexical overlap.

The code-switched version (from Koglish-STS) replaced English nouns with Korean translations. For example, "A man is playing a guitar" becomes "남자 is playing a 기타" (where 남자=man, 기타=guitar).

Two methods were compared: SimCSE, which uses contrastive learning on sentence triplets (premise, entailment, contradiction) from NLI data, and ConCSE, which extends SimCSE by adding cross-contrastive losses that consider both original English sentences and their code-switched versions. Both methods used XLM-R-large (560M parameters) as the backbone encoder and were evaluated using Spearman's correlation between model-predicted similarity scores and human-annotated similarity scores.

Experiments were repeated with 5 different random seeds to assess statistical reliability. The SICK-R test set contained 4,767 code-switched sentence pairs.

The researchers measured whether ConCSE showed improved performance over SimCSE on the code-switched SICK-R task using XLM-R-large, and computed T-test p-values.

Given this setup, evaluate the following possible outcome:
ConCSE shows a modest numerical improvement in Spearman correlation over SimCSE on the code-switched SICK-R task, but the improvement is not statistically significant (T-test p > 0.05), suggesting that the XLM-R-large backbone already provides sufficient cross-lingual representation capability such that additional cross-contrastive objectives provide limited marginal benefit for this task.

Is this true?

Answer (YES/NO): NO